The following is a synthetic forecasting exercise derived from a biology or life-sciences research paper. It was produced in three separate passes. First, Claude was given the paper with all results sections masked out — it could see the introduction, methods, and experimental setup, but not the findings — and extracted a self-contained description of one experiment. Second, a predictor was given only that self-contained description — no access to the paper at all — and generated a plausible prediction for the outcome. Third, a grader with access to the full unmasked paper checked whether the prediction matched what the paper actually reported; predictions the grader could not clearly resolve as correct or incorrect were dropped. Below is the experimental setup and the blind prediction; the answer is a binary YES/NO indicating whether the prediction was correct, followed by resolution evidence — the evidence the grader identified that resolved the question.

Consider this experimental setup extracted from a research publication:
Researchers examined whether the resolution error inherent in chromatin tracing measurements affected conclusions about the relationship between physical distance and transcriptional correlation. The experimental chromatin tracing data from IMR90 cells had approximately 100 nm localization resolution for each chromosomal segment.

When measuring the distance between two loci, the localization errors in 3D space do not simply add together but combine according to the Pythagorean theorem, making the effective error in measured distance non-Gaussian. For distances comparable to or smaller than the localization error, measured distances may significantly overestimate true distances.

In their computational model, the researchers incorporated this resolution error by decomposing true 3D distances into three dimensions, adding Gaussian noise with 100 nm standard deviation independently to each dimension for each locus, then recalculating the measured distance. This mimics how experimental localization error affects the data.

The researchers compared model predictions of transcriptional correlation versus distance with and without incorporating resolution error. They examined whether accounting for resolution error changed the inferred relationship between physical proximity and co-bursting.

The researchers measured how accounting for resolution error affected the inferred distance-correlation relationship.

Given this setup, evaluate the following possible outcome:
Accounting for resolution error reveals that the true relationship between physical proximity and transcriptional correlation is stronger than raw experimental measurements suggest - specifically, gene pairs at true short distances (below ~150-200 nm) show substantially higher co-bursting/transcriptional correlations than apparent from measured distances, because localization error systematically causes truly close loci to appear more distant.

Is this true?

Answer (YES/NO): NO